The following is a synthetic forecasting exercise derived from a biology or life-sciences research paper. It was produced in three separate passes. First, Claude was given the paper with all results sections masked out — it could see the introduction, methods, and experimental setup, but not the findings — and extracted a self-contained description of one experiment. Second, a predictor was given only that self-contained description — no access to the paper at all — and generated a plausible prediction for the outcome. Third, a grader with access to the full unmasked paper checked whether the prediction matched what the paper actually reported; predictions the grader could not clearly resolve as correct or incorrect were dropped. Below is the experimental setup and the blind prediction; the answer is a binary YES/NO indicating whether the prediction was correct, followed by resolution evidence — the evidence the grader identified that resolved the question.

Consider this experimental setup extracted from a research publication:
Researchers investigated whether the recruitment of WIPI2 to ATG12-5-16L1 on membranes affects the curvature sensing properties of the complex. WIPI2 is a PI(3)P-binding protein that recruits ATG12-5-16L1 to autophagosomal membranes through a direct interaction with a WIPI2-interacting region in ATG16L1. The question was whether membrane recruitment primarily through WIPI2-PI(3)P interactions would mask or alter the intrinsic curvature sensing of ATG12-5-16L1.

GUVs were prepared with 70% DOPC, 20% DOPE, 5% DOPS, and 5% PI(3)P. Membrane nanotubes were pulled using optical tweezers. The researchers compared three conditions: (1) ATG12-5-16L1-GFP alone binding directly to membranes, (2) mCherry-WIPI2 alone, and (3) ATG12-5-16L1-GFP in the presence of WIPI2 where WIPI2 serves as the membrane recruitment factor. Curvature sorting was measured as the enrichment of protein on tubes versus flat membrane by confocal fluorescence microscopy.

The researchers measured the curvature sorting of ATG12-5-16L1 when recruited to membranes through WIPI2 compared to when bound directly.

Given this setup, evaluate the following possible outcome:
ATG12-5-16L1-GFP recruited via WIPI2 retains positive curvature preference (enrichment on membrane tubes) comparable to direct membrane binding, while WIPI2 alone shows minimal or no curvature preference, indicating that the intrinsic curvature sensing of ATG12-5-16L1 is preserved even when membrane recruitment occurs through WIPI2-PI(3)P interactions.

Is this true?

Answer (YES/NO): NO